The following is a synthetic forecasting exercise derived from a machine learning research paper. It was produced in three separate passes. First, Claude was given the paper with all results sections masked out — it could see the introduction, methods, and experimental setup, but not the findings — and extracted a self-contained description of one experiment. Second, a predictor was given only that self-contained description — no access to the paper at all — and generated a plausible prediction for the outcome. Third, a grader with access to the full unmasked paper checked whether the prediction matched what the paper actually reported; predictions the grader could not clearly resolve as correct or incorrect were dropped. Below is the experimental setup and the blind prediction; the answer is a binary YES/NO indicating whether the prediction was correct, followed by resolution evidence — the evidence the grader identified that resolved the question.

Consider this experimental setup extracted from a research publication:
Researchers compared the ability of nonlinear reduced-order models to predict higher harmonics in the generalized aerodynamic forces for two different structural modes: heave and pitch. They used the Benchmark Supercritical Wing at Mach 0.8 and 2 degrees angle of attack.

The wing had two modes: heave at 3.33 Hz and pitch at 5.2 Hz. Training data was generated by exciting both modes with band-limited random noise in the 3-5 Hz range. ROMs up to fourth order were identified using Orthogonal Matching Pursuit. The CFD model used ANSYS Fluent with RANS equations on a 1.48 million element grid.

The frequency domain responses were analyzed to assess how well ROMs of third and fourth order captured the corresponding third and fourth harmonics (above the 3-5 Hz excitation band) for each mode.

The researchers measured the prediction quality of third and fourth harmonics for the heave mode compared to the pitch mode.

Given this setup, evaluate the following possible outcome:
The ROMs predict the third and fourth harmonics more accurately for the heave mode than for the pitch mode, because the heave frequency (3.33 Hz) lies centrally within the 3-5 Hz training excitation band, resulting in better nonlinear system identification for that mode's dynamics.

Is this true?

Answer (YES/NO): YES